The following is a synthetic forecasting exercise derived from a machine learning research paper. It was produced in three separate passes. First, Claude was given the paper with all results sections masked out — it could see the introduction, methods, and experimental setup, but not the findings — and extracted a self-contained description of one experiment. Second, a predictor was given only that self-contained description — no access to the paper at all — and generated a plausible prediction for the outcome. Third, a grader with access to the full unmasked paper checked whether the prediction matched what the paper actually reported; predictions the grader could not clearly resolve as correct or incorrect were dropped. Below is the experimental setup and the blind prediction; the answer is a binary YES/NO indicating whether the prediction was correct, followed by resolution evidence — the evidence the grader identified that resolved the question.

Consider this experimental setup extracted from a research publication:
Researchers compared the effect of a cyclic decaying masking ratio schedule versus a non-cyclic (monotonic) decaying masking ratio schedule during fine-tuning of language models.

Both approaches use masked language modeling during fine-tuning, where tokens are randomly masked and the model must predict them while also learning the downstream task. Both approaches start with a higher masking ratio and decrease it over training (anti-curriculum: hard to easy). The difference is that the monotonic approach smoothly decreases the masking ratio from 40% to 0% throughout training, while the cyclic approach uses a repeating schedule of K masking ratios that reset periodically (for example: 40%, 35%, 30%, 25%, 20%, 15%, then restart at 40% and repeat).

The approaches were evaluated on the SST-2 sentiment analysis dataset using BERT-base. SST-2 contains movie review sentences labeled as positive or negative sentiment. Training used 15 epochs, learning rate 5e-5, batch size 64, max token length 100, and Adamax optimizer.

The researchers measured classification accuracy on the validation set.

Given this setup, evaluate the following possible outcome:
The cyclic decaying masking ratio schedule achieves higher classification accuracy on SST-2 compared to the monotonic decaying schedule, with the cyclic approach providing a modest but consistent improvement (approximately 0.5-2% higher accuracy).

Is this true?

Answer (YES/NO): NO